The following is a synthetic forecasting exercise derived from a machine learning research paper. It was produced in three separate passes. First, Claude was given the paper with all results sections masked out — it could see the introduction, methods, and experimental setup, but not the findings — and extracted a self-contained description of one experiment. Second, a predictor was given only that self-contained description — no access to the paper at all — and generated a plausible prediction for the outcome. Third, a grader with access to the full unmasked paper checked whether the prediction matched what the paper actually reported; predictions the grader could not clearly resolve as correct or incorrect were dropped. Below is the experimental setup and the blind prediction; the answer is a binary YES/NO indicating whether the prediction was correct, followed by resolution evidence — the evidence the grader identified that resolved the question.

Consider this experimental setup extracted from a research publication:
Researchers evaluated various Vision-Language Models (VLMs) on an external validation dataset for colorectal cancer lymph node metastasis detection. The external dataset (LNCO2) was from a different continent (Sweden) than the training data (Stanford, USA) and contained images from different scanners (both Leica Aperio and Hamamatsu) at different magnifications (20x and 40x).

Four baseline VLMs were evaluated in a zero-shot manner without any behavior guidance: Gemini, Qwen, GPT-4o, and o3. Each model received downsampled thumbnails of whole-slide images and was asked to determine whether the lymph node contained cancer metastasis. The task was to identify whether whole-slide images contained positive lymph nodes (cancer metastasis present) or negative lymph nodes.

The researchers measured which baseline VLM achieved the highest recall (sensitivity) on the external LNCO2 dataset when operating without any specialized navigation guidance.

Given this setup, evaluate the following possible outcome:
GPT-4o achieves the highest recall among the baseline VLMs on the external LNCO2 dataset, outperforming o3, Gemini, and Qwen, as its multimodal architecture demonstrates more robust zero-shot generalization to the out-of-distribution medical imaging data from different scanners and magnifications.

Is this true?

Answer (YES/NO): NO